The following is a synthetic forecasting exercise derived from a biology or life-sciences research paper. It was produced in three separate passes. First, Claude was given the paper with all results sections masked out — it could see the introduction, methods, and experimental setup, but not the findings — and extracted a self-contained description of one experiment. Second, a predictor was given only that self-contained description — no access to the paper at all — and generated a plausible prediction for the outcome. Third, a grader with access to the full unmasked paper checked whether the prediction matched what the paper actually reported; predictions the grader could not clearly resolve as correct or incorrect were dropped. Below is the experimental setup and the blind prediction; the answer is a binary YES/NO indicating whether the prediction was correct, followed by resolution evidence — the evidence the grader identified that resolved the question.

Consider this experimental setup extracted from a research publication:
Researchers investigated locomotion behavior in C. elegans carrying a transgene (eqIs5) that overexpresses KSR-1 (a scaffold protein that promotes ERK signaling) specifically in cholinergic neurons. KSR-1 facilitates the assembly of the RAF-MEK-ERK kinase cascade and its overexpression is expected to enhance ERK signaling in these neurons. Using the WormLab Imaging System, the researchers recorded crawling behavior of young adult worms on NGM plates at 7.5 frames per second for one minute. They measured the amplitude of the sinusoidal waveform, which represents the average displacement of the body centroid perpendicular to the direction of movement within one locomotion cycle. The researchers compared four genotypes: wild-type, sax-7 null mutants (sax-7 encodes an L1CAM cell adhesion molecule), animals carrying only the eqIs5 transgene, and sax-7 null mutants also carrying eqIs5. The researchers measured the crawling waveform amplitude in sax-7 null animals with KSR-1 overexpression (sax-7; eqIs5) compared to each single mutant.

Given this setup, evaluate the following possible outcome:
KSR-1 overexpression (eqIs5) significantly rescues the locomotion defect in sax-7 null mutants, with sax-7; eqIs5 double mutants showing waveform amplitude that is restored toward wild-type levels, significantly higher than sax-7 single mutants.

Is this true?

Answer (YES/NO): NO